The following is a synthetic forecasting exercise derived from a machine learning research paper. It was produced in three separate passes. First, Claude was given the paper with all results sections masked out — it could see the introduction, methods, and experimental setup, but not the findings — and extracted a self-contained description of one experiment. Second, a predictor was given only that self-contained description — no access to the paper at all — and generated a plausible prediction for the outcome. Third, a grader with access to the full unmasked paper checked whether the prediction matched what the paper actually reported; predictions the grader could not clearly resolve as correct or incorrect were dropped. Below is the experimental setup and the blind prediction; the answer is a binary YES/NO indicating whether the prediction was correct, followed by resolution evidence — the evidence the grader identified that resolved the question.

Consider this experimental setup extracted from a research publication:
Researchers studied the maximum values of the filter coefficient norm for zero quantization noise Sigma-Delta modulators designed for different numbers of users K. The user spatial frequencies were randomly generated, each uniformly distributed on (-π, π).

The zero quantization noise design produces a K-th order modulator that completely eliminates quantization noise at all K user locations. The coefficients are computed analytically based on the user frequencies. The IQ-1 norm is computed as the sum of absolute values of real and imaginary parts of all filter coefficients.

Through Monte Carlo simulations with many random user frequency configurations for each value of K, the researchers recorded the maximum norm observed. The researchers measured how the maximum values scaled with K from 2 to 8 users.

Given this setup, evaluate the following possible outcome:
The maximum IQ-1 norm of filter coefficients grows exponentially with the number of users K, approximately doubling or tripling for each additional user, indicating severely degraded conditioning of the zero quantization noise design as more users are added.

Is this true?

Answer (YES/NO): YES